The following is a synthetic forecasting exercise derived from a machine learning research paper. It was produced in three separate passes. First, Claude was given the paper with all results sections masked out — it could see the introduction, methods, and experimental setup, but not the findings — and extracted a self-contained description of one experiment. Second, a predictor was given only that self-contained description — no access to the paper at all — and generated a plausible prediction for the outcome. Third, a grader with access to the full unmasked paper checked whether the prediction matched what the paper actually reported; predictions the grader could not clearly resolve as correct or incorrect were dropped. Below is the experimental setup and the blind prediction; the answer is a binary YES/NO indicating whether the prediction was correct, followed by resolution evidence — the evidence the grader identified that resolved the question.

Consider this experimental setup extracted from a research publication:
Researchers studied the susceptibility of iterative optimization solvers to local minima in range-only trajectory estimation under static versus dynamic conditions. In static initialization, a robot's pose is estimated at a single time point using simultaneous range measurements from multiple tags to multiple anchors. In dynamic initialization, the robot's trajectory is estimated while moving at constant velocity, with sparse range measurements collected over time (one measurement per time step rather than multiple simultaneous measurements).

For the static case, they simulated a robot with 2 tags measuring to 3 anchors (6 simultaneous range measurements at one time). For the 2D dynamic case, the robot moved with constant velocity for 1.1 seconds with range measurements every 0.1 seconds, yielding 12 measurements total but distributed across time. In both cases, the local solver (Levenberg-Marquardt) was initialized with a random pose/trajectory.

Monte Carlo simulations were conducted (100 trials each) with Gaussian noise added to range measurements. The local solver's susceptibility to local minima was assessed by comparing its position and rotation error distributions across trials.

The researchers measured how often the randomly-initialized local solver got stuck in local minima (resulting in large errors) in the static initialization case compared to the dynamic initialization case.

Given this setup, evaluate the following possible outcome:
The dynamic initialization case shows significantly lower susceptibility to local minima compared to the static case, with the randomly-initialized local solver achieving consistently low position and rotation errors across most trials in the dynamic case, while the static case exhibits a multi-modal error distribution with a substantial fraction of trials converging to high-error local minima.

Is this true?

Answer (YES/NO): NO